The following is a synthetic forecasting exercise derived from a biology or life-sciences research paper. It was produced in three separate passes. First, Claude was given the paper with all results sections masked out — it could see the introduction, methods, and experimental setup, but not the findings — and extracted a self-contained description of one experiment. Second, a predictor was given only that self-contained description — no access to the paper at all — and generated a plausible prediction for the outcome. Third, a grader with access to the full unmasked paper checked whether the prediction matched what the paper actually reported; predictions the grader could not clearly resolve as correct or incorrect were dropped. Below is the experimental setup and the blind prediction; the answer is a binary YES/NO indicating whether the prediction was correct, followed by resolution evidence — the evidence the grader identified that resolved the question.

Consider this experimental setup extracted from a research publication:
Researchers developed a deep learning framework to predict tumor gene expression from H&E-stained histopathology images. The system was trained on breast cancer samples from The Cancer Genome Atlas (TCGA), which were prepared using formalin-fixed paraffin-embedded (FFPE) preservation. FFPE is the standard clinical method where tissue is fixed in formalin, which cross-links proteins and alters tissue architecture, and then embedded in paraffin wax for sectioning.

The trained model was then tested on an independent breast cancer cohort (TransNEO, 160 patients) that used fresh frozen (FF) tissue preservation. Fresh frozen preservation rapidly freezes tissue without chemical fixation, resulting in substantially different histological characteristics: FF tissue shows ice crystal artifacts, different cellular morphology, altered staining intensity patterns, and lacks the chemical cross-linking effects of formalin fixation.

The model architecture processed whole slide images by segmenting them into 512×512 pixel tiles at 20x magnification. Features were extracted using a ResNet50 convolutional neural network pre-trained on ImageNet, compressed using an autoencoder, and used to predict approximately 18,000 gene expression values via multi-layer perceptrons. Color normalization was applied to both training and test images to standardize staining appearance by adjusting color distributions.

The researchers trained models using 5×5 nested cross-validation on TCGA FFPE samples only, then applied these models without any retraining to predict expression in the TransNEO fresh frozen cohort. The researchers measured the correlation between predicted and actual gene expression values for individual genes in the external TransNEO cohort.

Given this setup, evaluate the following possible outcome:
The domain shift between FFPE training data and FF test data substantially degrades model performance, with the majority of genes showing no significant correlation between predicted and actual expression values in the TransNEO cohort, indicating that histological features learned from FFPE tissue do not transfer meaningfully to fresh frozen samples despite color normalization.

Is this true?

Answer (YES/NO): NO